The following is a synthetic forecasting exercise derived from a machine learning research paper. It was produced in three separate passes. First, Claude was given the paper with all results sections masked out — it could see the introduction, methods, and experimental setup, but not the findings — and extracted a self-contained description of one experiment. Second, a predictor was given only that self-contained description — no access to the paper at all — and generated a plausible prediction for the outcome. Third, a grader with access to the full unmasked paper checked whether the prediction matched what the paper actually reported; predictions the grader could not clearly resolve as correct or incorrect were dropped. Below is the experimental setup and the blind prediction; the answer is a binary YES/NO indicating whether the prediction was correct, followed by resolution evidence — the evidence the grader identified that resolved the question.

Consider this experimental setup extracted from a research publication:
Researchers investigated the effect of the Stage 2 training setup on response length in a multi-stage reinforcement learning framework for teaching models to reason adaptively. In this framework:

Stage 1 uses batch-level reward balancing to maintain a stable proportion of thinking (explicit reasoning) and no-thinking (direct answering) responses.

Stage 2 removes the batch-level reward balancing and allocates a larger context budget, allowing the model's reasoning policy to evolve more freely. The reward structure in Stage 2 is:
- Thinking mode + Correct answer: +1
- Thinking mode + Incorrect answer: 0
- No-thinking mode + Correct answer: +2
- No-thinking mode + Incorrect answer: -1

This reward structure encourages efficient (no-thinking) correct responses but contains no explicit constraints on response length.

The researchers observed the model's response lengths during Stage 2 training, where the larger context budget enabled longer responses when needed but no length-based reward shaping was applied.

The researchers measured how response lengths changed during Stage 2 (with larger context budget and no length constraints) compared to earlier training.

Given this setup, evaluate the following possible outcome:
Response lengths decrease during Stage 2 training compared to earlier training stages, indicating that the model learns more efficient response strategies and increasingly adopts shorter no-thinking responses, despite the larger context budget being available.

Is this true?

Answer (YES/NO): NO